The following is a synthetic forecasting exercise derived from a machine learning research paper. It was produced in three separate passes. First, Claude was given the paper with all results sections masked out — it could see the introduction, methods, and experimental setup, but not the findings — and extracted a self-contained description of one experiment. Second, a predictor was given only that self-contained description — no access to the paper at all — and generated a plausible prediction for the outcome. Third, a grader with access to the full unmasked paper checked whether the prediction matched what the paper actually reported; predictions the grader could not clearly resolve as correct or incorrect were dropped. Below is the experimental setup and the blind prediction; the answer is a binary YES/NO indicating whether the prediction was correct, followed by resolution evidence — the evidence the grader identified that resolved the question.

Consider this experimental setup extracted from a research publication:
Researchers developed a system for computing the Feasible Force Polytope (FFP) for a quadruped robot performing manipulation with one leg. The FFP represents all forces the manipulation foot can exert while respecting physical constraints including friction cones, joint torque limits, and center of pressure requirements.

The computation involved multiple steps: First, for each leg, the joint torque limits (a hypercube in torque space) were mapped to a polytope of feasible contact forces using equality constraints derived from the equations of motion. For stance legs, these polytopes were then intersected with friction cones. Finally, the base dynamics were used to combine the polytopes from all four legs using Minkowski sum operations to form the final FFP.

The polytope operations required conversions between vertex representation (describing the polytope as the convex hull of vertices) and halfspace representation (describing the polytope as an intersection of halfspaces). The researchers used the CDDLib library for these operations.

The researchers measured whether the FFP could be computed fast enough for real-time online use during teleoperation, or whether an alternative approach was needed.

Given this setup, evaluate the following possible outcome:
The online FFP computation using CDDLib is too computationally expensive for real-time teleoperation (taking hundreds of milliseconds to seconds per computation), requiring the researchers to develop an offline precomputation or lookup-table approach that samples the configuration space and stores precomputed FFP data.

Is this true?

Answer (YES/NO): YES